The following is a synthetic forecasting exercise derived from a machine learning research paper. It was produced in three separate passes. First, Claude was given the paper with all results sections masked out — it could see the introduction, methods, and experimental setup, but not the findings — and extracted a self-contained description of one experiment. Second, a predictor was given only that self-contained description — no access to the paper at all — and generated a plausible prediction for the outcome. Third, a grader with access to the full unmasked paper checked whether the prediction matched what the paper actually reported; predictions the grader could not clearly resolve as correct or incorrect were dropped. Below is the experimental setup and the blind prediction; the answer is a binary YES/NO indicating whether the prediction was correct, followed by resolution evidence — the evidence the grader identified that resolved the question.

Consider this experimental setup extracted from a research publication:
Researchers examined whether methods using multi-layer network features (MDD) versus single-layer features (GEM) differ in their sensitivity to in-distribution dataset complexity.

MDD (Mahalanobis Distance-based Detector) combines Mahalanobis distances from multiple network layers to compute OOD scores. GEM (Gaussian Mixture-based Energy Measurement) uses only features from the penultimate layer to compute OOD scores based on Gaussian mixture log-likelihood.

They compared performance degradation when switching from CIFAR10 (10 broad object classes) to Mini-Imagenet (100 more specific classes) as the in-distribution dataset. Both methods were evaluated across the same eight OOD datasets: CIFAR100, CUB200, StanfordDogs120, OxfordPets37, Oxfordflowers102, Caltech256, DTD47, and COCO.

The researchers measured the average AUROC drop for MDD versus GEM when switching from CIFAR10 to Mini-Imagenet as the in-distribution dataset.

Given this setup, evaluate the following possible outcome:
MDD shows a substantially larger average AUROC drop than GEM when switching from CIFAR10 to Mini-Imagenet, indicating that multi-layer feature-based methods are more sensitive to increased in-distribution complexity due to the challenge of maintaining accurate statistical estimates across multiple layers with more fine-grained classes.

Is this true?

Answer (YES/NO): YES